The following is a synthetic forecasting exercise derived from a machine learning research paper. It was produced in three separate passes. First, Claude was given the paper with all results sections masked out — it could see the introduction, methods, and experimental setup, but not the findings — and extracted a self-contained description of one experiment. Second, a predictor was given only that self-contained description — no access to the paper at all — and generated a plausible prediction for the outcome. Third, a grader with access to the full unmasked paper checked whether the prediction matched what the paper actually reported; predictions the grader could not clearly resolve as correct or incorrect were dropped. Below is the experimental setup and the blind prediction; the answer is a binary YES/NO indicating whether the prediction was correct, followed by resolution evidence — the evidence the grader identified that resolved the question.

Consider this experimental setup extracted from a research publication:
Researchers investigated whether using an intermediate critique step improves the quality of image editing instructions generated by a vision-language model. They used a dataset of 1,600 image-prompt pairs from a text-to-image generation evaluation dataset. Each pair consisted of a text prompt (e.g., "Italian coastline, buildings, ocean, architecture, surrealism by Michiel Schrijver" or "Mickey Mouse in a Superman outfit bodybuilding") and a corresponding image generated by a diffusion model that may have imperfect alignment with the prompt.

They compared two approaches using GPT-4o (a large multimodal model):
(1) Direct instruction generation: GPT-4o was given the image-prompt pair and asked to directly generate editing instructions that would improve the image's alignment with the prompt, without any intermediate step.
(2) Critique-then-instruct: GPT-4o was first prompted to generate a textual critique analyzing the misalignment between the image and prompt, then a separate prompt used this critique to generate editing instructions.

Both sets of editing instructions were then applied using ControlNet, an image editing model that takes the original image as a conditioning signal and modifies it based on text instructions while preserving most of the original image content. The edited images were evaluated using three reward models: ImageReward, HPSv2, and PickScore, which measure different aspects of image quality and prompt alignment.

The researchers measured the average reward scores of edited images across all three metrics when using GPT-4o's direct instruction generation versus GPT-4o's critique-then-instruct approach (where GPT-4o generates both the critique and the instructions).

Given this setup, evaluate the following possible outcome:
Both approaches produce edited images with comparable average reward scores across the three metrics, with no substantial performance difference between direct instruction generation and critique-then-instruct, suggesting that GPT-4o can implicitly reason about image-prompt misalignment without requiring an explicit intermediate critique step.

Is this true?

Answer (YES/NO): NO